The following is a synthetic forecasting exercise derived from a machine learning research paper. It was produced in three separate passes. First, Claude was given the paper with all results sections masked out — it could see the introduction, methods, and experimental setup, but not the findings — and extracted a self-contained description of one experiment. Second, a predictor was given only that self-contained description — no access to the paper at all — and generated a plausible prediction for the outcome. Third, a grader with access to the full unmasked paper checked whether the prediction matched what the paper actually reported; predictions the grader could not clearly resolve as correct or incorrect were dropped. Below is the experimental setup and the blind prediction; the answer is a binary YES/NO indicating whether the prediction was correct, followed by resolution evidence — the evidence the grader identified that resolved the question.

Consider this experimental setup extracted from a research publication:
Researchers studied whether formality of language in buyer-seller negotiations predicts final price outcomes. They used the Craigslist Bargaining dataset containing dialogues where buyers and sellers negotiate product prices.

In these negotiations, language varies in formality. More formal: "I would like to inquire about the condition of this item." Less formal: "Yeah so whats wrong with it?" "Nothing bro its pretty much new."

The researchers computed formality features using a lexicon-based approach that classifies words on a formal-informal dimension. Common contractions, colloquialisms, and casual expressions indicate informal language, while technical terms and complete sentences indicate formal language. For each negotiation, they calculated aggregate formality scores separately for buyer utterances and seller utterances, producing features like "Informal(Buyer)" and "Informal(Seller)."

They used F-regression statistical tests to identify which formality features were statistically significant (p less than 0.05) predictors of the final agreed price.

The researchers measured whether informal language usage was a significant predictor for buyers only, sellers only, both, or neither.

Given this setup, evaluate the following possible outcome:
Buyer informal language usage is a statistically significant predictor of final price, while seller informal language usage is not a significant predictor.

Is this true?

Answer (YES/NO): NO